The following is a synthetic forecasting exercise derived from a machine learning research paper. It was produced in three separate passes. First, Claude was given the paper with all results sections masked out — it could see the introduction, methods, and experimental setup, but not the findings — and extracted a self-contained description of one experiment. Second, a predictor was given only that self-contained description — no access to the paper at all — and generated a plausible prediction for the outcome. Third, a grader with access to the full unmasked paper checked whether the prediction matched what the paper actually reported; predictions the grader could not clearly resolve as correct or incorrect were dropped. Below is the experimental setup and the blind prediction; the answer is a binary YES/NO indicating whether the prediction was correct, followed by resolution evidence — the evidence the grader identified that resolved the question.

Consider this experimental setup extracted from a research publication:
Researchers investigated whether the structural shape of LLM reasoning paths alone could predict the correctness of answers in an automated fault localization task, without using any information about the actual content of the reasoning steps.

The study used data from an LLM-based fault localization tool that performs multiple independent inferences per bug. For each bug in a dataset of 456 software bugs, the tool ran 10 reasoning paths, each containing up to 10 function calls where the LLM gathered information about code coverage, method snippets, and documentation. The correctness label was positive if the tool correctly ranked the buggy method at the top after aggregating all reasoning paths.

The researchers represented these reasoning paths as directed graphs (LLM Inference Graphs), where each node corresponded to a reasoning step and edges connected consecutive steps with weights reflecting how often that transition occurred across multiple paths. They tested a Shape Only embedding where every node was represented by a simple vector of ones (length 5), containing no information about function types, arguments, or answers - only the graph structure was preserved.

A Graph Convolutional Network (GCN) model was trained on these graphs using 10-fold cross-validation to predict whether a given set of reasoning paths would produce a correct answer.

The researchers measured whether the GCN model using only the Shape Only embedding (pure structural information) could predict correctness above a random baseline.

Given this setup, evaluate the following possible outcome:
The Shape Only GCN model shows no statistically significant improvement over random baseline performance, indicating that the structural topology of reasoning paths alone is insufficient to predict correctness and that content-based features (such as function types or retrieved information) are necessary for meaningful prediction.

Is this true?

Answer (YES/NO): NO